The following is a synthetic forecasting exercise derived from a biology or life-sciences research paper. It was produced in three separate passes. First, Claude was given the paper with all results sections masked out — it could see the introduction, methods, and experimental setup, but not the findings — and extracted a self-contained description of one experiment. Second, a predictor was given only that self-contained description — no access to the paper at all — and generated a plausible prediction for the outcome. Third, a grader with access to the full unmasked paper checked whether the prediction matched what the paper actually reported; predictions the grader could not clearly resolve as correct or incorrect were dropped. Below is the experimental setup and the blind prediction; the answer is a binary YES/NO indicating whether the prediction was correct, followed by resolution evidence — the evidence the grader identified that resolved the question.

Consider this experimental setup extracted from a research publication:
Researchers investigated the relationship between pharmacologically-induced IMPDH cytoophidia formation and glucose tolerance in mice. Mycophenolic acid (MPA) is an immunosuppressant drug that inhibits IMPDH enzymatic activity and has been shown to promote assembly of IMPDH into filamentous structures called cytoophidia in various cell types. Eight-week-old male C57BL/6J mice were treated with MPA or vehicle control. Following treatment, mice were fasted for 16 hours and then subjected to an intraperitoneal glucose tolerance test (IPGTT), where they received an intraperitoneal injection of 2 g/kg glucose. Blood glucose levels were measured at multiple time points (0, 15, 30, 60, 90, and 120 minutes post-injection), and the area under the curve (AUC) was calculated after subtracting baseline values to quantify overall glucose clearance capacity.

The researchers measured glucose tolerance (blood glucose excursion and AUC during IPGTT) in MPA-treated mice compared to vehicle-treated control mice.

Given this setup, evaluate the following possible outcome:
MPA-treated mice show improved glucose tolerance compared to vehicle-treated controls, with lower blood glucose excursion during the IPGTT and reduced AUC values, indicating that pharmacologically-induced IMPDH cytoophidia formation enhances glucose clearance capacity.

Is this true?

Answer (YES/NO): NO